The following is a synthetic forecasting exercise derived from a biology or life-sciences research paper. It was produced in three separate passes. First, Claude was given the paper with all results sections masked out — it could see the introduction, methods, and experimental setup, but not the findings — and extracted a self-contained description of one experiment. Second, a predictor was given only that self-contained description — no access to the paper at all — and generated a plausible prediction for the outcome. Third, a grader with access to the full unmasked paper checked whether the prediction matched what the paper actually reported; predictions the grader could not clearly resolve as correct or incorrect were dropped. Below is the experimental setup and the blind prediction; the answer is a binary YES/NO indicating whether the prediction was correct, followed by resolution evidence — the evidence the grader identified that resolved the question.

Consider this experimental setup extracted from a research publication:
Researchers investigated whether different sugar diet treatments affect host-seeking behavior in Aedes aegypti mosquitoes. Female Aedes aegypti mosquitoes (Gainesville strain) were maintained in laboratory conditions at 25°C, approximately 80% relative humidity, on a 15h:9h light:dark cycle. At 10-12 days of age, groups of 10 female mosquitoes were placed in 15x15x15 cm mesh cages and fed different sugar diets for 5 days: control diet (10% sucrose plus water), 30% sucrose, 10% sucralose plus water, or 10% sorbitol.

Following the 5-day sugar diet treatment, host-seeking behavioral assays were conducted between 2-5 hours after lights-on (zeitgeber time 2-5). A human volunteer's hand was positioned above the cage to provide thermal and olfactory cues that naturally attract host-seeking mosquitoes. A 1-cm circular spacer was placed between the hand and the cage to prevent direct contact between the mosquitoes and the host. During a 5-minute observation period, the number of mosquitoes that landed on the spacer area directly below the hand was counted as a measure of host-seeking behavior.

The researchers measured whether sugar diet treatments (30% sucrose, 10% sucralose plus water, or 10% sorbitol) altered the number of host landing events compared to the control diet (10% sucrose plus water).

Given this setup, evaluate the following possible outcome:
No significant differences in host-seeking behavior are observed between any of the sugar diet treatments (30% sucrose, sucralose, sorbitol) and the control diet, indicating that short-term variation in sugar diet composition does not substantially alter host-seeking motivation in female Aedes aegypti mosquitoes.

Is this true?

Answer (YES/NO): YES